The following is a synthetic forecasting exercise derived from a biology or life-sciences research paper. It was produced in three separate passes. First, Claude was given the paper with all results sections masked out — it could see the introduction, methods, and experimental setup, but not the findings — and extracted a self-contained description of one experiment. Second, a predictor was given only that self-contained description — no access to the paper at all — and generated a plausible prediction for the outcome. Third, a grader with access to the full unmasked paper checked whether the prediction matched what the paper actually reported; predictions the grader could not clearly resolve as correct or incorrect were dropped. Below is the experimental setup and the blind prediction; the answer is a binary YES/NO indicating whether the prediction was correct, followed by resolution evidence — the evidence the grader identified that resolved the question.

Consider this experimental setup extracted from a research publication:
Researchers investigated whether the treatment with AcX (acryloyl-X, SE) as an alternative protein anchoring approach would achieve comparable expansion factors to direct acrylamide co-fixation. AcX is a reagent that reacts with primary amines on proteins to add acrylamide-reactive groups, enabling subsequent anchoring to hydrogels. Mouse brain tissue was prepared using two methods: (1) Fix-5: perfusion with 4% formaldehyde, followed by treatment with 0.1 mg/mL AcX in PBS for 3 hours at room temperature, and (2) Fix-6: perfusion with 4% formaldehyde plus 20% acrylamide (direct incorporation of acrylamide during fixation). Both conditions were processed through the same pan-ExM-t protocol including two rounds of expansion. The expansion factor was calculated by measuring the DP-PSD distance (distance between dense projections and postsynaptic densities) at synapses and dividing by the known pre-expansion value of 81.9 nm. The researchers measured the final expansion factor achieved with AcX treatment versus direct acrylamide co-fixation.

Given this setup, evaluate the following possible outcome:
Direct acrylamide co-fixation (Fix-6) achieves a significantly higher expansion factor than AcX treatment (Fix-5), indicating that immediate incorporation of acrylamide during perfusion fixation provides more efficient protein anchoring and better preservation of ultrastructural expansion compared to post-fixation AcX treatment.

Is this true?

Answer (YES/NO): YES